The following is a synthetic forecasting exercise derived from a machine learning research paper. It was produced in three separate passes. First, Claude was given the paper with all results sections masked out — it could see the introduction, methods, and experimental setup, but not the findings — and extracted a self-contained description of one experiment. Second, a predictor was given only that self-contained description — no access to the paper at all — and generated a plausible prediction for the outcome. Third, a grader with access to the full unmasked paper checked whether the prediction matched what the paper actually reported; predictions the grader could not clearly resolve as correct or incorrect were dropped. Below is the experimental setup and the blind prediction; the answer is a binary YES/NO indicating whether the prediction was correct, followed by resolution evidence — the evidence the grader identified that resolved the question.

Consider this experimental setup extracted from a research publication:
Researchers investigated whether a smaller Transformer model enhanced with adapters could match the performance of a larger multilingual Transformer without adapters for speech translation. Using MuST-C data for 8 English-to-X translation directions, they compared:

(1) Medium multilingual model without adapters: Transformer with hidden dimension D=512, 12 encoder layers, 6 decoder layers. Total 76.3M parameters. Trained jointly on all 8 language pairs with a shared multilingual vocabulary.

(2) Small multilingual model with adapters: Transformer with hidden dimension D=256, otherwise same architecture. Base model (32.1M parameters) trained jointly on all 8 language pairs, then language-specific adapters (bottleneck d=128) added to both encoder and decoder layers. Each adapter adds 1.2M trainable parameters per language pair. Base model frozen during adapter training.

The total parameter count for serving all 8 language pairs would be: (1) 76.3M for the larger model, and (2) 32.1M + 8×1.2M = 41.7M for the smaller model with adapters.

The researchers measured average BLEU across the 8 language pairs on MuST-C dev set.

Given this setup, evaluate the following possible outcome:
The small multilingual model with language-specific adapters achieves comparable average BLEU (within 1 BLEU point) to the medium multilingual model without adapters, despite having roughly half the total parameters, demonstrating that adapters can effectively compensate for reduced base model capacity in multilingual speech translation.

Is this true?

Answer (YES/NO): NO